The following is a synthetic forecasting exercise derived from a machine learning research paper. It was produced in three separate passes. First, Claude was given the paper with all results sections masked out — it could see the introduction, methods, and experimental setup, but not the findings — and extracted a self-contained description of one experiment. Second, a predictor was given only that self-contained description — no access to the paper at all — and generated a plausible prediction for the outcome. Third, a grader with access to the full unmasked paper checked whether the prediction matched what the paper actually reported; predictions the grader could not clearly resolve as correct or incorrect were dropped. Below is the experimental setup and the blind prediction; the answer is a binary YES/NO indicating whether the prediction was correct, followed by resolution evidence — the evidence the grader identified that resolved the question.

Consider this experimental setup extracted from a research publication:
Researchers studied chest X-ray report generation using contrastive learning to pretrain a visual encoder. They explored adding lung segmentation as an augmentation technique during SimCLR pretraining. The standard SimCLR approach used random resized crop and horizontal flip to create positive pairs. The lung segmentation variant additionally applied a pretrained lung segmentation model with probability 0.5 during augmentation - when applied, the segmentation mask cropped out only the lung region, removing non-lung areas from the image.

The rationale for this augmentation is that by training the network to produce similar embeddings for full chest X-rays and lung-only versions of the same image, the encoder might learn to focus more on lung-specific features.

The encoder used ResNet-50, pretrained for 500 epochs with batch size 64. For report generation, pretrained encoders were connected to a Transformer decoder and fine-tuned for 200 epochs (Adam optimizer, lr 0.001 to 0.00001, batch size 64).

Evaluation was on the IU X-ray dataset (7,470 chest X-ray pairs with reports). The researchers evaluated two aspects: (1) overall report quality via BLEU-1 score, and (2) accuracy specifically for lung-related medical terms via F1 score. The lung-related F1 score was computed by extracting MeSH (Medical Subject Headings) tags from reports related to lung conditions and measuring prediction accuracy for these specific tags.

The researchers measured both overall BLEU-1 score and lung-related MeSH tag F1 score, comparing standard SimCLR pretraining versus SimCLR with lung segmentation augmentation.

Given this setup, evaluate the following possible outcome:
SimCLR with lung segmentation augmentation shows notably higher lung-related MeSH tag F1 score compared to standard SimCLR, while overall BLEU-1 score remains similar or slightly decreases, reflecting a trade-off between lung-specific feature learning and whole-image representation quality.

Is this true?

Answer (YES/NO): YES